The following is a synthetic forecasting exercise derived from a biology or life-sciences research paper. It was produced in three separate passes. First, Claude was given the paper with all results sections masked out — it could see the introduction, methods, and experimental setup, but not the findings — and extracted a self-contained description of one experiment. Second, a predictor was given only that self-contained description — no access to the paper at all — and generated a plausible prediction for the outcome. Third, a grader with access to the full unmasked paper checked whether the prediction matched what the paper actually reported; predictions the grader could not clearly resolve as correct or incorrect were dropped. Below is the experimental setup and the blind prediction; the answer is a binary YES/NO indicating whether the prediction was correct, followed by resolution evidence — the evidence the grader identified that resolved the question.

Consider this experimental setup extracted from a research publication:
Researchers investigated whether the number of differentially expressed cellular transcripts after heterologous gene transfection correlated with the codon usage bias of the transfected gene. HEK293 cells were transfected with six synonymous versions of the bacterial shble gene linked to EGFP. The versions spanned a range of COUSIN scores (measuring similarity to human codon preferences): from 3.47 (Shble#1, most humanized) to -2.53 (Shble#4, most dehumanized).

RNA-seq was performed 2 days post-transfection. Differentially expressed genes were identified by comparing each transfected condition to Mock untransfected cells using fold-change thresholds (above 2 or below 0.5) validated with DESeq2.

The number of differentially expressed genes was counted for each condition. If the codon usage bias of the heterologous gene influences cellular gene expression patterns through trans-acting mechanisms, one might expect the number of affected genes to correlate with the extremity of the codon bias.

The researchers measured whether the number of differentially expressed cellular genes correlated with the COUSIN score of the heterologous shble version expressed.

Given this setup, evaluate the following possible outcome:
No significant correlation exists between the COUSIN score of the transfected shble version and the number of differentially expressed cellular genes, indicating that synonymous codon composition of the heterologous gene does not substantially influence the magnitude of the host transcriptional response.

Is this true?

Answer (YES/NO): YES